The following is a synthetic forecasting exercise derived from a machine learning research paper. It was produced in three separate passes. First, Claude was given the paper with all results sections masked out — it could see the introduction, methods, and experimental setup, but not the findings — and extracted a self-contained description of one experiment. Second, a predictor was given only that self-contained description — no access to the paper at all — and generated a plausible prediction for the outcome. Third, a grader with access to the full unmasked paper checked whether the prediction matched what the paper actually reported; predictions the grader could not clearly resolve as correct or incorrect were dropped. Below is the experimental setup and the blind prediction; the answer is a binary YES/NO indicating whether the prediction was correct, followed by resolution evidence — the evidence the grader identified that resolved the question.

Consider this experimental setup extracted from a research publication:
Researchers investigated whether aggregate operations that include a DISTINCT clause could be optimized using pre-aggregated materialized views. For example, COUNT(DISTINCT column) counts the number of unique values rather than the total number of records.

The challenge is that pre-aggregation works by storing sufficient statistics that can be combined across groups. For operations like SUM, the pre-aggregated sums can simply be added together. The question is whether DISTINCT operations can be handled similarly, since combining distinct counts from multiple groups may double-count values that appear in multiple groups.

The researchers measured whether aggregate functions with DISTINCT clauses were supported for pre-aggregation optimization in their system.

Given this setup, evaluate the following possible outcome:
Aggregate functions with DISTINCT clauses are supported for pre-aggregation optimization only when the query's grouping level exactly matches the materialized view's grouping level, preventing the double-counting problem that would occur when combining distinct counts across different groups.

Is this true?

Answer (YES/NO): NO